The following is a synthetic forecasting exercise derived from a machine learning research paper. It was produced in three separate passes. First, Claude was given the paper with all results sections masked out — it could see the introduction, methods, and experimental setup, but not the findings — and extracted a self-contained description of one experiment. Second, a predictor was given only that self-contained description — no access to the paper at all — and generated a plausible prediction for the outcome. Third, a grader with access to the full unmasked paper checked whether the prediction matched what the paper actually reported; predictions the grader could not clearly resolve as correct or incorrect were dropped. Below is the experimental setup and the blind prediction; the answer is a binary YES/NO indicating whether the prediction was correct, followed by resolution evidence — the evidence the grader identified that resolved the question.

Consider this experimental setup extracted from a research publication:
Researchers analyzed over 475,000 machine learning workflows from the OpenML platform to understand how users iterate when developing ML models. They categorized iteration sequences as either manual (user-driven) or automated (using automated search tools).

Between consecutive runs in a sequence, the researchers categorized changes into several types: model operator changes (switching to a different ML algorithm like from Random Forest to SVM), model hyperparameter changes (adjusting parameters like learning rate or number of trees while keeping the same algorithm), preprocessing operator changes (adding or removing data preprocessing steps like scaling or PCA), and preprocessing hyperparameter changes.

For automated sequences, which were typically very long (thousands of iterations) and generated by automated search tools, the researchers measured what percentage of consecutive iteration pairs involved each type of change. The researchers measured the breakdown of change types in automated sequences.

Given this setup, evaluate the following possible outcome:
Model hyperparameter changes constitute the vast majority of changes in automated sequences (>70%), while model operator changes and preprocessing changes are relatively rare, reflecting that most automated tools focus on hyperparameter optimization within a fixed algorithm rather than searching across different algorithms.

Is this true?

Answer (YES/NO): YES